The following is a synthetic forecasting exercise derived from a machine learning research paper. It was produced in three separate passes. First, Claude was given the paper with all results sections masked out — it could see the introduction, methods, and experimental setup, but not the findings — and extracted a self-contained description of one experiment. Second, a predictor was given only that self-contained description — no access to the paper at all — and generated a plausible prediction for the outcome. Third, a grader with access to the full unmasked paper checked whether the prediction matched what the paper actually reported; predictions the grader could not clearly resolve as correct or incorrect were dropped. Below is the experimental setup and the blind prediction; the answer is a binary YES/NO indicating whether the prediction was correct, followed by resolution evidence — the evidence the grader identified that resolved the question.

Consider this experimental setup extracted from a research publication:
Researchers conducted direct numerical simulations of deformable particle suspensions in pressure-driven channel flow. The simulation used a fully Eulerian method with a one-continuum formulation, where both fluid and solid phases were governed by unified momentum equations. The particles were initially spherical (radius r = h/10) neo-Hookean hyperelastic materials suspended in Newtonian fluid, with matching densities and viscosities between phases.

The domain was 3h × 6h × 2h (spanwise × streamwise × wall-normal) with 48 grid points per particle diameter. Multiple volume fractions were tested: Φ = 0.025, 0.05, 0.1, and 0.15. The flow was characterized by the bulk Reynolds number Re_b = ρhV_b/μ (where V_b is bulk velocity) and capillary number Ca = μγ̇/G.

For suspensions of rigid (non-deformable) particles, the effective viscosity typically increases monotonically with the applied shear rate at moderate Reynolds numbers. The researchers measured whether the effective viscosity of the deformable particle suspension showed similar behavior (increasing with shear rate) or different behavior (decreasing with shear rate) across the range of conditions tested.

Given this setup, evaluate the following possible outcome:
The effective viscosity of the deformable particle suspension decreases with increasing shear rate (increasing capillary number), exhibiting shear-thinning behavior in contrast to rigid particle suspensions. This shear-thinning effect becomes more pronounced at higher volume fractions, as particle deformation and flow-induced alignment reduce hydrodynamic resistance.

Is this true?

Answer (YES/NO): YES